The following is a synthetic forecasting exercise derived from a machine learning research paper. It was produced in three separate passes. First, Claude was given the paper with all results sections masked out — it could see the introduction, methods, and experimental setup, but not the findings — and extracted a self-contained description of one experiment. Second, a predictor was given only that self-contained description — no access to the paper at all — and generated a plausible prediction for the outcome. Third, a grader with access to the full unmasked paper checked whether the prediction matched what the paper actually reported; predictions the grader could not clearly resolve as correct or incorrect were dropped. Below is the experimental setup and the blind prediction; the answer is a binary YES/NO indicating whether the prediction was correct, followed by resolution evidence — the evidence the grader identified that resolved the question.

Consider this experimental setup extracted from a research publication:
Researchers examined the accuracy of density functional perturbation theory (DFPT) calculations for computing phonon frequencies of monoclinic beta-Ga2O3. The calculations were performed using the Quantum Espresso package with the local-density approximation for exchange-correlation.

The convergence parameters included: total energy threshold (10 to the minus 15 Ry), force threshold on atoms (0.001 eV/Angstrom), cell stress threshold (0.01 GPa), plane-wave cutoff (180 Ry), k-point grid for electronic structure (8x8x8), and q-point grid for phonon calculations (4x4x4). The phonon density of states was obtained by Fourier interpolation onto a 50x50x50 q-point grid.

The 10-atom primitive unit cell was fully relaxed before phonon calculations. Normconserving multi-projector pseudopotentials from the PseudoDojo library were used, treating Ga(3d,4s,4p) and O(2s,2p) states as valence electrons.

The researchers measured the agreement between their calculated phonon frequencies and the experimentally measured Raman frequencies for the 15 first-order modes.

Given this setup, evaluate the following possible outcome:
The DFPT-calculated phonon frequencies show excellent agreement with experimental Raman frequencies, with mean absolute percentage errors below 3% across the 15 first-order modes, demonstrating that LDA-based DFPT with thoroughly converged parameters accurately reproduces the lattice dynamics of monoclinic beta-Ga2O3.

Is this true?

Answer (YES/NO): YES